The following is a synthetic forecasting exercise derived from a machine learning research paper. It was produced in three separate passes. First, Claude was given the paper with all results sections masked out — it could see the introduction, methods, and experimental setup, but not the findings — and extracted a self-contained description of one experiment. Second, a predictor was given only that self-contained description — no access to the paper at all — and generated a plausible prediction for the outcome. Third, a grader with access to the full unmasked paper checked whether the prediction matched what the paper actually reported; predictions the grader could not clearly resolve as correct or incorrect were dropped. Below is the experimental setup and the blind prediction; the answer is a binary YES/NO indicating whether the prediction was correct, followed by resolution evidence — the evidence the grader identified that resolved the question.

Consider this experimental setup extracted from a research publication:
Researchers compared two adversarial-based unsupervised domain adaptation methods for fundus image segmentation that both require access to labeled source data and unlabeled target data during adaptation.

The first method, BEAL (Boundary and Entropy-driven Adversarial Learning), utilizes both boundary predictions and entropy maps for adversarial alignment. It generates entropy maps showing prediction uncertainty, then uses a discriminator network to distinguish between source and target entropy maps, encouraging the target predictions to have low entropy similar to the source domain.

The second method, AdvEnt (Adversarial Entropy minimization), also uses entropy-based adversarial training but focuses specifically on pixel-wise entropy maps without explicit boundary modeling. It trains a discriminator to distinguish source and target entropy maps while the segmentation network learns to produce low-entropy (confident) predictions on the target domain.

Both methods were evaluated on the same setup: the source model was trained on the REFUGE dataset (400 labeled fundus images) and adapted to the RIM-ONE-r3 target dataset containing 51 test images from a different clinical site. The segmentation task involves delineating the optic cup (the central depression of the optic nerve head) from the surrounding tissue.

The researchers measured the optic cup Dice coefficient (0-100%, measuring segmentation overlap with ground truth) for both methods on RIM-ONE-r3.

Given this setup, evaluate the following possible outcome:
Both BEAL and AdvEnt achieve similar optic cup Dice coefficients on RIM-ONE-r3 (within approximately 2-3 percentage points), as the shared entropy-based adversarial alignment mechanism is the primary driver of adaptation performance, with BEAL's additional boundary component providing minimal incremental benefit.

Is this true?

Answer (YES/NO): NO